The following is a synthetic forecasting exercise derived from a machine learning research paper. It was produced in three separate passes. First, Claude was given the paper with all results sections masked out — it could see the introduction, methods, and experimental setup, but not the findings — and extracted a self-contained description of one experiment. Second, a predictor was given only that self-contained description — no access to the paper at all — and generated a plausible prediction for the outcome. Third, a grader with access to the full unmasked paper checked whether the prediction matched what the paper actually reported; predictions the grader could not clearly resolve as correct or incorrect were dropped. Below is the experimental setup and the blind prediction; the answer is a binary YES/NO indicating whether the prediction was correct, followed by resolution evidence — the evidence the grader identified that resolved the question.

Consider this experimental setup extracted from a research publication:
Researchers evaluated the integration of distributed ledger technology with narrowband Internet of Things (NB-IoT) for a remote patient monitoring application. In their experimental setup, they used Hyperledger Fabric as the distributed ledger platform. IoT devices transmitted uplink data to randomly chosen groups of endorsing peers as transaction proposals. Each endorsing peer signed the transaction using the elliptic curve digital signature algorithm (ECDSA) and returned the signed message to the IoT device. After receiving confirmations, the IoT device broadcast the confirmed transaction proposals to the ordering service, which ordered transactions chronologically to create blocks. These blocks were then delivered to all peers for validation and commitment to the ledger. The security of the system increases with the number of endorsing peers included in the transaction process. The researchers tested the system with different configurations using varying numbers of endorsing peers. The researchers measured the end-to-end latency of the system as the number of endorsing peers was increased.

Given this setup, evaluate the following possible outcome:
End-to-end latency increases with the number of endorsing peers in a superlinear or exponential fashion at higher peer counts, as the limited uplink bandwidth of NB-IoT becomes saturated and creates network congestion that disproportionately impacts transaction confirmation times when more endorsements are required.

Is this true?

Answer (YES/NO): NO